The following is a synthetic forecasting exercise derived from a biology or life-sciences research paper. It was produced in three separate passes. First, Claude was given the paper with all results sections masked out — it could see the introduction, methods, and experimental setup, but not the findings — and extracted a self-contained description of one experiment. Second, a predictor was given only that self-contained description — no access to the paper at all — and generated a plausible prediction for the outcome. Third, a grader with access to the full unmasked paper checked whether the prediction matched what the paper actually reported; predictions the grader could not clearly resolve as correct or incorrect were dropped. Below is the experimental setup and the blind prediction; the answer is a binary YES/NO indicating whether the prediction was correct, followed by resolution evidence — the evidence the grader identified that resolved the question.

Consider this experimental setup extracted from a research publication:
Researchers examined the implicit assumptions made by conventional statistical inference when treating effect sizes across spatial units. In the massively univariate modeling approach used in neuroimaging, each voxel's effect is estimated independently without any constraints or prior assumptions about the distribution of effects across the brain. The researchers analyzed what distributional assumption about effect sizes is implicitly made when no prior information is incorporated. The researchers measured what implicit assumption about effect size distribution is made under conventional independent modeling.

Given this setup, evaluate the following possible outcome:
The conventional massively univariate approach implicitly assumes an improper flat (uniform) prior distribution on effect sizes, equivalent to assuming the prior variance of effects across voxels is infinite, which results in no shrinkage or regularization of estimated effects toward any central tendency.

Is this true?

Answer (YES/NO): YES